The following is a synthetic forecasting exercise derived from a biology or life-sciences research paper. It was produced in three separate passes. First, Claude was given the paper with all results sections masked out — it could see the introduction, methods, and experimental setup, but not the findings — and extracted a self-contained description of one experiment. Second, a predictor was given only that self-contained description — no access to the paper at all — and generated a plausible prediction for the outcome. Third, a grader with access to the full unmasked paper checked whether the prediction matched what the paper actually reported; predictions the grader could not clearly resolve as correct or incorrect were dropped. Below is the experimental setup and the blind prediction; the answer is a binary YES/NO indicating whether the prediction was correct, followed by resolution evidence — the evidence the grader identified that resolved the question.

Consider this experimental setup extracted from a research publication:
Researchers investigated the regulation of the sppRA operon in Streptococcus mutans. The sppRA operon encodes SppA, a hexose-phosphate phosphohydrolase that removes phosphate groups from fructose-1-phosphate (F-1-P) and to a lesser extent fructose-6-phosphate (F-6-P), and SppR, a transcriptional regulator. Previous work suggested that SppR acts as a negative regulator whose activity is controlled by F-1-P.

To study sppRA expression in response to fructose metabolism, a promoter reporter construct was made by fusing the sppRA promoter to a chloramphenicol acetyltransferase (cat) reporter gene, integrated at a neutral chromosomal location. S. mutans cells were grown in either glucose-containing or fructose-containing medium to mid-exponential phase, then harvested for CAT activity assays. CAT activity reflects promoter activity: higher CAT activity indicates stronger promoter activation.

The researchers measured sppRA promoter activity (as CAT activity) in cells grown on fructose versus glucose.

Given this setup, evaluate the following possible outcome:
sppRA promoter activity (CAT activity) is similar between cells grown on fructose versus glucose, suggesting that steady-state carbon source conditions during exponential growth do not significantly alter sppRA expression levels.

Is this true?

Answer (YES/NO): YES